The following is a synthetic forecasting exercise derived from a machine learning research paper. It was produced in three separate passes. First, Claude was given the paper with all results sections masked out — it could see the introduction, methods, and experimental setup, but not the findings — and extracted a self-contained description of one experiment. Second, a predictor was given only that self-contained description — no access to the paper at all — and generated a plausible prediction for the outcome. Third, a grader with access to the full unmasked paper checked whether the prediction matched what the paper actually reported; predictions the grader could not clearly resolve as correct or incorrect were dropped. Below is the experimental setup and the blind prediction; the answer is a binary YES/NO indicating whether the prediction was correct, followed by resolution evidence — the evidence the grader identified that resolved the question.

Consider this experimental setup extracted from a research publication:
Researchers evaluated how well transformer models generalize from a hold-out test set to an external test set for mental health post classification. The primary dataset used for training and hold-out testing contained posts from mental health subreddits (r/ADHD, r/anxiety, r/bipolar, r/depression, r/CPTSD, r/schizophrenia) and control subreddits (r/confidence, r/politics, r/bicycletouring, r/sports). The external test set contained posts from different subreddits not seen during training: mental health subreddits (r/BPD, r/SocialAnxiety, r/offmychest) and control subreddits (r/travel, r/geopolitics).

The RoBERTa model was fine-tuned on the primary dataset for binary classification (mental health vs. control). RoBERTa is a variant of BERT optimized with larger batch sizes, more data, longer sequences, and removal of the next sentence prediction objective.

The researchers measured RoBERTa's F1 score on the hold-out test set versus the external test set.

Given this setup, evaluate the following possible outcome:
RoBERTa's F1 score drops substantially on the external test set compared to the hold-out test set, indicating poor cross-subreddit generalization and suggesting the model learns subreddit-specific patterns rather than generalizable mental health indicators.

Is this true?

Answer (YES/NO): NO